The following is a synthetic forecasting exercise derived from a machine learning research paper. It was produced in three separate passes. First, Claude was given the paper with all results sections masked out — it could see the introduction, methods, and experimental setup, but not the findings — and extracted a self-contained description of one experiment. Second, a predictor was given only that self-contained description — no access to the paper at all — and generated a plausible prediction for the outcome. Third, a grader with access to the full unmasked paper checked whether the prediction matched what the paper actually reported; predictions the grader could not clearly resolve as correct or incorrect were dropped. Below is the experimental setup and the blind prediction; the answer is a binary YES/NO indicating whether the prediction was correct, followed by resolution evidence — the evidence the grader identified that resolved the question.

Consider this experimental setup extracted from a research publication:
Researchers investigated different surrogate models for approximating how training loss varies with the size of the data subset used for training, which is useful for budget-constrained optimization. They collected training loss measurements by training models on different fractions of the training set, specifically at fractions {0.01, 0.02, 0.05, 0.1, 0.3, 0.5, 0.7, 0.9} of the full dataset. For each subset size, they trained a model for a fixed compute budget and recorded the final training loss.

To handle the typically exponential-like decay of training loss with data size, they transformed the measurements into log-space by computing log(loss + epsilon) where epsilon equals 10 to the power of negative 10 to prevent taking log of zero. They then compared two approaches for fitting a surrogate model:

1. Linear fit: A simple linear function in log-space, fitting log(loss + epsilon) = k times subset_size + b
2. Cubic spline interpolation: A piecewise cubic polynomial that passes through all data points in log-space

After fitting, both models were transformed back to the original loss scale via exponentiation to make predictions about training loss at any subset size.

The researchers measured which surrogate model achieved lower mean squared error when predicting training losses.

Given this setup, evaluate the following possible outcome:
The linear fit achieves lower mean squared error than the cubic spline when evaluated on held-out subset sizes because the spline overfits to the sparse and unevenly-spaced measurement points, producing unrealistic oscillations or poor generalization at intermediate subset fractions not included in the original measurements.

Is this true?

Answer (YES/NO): NO